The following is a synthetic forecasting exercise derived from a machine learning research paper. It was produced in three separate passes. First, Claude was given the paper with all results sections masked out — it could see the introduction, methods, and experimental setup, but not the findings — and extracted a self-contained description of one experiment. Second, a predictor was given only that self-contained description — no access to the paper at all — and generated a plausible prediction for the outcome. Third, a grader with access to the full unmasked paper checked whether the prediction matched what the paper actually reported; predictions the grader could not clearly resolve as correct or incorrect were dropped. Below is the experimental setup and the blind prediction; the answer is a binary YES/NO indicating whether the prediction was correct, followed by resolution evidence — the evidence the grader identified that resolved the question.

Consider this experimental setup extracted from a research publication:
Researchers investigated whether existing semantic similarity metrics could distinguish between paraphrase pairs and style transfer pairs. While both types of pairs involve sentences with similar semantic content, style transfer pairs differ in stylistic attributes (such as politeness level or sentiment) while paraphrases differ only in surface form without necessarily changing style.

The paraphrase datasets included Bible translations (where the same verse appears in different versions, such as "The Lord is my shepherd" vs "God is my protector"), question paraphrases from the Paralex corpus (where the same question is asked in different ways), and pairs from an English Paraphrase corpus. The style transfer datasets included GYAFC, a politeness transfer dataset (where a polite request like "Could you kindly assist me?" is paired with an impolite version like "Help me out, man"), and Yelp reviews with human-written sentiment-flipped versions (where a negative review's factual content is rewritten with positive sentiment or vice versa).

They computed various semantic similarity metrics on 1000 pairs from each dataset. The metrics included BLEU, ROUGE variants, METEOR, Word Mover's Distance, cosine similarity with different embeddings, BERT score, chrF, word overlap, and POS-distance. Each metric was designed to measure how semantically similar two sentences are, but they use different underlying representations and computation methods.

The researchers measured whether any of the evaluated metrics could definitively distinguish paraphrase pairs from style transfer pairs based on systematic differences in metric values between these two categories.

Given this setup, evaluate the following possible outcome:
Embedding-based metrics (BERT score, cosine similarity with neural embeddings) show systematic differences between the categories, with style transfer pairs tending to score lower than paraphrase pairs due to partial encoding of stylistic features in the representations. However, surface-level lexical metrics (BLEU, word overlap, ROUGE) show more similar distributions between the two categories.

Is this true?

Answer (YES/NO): NO